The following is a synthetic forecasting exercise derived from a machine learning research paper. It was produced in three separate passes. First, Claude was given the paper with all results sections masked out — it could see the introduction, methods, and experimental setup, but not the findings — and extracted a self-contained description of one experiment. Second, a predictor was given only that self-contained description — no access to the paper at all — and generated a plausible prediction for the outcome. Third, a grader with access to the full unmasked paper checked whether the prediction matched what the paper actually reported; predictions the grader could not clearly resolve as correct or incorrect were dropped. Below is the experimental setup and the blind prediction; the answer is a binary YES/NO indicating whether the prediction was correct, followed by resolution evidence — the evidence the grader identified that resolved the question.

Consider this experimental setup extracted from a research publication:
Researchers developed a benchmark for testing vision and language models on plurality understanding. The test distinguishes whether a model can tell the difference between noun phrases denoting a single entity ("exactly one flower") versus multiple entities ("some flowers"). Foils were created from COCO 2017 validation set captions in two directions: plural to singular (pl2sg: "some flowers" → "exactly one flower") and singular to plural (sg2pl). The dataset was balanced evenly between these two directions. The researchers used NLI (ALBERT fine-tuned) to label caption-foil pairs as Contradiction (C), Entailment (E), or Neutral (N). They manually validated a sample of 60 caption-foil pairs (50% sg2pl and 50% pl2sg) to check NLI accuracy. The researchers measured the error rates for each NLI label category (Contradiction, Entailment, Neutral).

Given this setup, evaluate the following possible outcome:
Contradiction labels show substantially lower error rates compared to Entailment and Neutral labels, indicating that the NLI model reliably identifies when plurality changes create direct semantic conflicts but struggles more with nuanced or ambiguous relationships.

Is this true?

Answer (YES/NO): YES